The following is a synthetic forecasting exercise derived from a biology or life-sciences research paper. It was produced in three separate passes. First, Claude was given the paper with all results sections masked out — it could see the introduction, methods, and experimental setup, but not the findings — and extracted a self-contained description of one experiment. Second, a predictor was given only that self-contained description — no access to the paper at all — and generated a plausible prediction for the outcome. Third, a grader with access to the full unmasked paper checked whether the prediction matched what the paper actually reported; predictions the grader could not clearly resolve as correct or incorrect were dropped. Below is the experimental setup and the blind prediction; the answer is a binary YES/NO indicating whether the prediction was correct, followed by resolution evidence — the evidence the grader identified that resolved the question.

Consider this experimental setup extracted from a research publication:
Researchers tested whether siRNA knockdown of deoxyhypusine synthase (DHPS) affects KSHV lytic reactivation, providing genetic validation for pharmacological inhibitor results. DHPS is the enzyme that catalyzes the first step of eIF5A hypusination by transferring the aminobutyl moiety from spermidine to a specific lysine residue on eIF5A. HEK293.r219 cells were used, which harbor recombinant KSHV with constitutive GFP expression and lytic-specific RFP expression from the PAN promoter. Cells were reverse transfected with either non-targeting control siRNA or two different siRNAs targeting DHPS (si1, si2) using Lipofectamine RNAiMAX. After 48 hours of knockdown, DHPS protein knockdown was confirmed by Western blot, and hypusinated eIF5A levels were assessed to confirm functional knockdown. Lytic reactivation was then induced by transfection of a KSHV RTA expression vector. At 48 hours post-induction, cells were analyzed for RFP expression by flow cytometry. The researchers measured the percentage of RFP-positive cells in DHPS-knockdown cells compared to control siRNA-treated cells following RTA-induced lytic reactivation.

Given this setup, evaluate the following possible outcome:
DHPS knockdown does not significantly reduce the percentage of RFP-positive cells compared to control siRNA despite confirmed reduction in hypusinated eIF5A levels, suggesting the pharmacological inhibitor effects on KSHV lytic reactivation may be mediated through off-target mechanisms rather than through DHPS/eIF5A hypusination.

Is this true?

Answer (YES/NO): NO